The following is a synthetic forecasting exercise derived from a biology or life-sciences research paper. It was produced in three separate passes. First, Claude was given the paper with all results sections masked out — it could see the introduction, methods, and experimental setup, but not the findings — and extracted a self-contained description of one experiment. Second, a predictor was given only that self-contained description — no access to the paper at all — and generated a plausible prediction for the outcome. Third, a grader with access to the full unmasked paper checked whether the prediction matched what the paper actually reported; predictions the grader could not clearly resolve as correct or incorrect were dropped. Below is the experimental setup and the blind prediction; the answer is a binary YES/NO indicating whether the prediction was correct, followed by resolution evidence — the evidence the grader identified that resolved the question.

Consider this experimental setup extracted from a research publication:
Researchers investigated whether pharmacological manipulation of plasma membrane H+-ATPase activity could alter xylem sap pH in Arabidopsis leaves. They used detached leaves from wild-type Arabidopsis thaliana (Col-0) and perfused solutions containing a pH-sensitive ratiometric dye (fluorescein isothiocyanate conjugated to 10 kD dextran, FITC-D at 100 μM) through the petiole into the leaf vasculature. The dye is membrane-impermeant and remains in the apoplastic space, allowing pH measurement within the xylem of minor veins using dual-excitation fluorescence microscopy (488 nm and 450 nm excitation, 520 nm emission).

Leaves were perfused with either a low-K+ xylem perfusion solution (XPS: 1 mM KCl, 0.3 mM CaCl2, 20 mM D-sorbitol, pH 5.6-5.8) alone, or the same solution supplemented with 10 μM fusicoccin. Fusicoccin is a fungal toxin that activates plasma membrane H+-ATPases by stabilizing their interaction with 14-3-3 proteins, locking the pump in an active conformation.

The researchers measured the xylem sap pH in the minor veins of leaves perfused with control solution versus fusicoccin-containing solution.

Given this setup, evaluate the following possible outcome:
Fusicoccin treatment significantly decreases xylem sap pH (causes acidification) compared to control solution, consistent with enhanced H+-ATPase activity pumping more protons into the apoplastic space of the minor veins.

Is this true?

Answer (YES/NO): YES